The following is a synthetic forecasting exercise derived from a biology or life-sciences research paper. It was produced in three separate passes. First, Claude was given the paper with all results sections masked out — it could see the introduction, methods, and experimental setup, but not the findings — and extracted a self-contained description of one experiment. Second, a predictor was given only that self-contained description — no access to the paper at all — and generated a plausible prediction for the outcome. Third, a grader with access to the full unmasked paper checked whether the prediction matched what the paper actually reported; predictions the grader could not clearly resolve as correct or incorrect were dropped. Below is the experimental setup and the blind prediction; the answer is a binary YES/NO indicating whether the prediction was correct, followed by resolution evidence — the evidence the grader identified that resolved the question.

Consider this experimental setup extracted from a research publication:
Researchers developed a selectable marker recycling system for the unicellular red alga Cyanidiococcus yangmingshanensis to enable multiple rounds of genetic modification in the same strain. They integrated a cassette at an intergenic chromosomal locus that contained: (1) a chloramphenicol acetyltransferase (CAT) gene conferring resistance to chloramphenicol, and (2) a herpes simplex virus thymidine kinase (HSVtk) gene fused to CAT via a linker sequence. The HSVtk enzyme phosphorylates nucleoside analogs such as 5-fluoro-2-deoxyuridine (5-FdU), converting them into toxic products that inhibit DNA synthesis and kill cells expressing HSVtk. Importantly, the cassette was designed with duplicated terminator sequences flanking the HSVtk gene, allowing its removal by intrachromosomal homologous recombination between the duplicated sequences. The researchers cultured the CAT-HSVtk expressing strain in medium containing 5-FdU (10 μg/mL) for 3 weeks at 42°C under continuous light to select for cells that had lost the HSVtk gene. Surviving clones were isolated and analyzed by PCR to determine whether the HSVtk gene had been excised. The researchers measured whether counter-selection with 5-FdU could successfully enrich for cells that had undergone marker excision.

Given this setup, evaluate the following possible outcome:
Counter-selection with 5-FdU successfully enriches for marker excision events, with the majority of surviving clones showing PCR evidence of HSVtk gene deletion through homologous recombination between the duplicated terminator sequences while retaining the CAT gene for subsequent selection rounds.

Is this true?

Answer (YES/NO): NO